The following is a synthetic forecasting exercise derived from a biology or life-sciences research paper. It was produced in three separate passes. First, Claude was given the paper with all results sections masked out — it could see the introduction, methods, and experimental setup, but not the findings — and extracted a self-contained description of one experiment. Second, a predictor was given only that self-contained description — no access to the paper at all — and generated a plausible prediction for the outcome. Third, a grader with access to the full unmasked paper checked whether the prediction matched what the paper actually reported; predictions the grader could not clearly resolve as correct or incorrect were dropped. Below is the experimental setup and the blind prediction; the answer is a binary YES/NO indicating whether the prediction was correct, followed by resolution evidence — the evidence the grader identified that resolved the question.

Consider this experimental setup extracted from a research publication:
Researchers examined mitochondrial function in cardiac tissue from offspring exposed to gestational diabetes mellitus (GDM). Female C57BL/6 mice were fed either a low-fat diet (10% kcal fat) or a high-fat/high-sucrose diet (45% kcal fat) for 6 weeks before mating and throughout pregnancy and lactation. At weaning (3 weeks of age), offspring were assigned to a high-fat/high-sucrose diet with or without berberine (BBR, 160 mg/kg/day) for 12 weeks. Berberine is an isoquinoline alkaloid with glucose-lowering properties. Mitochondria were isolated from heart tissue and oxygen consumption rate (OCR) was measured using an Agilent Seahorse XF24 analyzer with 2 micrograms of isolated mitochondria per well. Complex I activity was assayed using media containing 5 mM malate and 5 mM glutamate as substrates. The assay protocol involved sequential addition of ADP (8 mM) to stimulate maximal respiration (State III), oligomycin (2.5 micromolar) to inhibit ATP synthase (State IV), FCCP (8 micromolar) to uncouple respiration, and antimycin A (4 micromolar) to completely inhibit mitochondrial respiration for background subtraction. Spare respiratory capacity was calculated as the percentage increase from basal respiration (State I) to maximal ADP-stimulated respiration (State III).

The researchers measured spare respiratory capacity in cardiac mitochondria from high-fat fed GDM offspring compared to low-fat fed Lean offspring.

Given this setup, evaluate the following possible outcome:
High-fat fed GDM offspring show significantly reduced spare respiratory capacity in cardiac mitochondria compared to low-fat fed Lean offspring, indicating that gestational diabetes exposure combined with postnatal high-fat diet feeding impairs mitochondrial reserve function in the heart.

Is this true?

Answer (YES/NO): YES